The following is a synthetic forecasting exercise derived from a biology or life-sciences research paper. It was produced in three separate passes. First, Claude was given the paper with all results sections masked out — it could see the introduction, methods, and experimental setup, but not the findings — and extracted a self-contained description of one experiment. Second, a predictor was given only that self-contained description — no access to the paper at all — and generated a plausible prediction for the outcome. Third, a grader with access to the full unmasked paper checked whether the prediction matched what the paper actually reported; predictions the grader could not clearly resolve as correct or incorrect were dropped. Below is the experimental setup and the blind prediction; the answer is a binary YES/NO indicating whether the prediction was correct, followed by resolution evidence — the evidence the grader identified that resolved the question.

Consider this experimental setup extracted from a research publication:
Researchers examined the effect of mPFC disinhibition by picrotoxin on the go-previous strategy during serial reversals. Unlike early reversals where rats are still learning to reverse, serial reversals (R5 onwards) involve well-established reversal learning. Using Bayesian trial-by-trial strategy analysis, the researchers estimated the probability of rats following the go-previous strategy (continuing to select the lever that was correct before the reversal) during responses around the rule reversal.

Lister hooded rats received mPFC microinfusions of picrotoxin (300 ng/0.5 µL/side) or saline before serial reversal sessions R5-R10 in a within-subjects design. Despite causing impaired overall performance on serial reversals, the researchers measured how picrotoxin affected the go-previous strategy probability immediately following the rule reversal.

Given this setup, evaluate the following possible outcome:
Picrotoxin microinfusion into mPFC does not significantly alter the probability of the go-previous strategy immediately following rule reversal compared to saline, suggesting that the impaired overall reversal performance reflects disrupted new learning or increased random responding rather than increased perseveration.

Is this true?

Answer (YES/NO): NO